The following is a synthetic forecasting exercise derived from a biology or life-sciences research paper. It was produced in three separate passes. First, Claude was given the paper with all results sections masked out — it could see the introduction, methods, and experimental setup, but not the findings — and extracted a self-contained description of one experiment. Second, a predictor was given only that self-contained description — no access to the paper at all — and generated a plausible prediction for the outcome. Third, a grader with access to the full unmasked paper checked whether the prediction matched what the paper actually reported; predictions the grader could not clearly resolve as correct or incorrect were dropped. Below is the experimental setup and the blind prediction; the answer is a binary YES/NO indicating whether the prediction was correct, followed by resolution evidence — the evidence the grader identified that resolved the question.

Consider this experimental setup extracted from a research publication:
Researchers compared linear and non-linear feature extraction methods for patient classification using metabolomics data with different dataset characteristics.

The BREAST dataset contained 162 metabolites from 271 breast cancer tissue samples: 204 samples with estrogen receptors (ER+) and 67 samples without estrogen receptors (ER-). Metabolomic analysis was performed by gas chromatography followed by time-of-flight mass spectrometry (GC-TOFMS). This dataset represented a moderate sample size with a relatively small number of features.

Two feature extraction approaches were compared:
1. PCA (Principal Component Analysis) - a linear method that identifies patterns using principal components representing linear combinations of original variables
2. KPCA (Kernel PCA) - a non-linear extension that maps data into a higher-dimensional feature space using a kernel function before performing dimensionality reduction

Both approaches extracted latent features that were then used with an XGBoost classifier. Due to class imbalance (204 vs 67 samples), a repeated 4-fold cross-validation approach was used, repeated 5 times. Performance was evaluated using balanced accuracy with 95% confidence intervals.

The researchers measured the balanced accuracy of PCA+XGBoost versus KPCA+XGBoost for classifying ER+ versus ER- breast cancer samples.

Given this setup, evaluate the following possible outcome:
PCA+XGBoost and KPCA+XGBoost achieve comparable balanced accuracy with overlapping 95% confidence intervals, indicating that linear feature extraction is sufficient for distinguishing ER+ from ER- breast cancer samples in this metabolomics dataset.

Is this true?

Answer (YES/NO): NO